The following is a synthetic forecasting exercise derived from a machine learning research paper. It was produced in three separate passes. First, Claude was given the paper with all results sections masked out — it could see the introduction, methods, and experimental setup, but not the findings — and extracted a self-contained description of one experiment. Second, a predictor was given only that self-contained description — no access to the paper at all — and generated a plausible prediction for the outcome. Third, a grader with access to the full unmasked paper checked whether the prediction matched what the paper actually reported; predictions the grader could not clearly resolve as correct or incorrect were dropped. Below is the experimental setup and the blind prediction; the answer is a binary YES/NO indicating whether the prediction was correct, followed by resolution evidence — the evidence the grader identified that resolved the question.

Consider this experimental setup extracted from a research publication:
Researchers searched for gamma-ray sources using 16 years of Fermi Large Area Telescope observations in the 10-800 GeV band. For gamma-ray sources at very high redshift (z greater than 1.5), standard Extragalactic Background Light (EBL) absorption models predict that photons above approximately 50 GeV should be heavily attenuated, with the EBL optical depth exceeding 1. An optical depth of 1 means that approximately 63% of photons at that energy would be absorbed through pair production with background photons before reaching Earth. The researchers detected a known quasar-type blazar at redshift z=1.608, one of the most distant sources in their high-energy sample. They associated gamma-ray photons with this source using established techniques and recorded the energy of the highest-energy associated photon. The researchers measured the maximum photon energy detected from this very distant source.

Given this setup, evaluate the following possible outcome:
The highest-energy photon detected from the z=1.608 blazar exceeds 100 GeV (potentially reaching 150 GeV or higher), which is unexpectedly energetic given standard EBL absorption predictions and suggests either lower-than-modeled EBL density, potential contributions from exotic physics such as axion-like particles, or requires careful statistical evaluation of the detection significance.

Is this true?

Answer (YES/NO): NO